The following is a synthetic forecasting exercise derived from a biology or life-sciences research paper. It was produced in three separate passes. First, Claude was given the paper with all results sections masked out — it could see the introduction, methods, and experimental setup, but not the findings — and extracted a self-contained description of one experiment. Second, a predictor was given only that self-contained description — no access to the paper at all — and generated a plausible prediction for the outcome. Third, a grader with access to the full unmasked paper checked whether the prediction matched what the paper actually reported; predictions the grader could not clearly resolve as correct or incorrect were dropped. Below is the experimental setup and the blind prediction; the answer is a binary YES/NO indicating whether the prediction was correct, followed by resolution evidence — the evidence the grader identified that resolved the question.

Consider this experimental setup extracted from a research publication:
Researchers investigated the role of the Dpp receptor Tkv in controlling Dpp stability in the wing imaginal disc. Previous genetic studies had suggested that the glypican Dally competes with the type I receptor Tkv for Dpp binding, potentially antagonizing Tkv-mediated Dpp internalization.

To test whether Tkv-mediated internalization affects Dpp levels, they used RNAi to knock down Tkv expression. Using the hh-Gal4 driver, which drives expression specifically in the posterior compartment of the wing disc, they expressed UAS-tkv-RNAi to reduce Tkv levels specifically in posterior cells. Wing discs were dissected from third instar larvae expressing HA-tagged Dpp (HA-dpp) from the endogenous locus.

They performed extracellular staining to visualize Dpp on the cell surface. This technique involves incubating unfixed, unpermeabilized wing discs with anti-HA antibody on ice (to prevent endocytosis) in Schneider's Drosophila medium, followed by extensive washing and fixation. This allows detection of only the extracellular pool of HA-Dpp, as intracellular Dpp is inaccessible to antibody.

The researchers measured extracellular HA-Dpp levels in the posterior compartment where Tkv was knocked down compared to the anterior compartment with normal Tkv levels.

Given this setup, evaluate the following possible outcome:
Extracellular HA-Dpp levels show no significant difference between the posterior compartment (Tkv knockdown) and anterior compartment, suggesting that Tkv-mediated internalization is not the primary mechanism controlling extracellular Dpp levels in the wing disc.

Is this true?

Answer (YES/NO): NO